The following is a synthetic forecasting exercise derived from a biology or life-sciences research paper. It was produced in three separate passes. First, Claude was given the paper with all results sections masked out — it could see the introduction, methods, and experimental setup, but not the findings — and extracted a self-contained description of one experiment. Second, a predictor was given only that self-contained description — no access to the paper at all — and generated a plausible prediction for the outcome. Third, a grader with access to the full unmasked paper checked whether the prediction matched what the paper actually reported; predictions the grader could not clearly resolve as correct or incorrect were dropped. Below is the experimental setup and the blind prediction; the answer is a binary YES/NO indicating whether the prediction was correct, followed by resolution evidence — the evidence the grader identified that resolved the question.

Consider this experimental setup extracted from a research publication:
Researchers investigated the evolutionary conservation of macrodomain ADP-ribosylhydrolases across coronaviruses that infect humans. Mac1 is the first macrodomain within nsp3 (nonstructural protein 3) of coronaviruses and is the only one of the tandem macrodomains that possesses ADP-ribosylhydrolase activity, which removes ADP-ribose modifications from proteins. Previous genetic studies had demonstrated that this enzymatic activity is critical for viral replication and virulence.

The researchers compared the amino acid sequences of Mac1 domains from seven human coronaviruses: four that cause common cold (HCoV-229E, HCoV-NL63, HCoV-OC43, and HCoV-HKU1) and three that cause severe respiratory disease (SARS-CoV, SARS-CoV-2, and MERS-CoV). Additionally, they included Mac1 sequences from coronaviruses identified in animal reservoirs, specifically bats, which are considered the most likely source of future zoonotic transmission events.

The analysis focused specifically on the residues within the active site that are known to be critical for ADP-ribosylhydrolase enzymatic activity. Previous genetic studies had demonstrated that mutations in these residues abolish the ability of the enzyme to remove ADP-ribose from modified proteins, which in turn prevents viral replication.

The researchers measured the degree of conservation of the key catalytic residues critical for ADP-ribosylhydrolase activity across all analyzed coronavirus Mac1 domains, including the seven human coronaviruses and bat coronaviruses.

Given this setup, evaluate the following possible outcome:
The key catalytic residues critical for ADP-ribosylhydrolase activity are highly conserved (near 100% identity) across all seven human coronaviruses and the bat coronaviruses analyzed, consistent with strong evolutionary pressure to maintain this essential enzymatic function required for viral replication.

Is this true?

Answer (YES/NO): YES